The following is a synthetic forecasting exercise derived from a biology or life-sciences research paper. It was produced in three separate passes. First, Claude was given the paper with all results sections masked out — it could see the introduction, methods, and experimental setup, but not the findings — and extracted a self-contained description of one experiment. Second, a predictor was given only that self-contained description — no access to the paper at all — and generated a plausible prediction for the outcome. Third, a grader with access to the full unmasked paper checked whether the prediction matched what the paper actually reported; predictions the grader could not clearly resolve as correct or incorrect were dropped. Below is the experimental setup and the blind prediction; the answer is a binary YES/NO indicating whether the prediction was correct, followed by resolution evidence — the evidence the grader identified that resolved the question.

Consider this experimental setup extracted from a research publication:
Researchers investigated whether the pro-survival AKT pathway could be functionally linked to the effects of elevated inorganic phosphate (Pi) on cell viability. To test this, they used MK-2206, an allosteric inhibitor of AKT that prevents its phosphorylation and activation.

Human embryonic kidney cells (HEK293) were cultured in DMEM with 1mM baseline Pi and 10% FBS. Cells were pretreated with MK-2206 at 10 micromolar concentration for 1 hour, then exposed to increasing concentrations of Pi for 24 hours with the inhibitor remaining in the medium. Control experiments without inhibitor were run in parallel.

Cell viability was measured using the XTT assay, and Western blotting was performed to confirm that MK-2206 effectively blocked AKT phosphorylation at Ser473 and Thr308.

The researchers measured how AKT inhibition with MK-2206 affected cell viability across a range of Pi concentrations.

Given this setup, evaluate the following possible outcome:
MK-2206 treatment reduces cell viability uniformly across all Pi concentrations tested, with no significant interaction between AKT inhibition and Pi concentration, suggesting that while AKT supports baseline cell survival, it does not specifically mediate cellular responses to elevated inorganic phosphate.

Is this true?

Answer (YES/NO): NO